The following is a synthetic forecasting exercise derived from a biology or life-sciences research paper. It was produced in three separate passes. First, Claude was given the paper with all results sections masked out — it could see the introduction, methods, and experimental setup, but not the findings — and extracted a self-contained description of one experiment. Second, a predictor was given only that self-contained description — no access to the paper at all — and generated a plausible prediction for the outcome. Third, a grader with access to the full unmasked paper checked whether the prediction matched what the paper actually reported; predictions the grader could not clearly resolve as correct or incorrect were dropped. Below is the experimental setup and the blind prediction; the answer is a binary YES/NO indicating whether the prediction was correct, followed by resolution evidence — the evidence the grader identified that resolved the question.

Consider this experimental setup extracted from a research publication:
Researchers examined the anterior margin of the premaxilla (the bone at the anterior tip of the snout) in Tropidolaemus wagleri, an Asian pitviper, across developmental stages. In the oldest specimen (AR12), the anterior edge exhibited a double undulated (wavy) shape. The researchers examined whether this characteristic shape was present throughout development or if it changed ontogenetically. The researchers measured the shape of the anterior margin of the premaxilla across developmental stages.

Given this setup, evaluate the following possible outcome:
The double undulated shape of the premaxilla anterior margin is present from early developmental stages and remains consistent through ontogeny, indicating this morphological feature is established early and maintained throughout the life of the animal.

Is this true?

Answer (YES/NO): NO